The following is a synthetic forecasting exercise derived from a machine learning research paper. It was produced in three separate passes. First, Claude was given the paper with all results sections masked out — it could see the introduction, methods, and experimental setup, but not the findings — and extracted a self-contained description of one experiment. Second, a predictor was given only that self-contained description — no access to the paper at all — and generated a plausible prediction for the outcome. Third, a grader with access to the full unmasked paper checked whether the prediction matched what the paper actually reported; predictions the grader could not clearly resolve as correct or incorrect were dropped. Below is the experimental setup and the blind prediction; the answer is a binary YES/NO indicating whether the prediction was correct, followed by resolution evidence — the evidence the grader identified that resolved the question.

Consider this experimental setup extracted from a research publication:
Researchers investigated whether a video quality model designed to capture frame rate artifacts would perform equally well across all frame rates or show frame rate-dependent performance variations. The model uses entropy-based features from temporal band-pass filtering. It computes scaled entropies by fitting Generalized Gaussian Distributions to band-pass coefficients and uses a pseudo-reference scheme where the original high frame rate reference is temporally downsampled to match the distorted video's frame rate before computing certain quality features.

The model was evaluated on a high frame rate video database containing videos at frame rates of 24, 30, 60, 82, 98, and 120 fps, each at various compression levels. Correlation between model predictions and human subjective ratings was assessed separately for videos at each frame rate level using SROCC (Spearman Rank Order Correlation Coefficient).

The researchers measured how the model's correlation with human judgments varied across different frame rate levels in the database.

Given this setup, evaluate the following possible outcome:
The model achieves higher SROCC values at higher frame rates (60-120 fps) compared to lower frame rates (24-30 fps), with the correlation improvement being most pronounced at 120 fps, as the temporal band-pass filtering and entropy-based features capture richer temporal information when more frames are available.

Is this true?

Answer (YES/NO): YES